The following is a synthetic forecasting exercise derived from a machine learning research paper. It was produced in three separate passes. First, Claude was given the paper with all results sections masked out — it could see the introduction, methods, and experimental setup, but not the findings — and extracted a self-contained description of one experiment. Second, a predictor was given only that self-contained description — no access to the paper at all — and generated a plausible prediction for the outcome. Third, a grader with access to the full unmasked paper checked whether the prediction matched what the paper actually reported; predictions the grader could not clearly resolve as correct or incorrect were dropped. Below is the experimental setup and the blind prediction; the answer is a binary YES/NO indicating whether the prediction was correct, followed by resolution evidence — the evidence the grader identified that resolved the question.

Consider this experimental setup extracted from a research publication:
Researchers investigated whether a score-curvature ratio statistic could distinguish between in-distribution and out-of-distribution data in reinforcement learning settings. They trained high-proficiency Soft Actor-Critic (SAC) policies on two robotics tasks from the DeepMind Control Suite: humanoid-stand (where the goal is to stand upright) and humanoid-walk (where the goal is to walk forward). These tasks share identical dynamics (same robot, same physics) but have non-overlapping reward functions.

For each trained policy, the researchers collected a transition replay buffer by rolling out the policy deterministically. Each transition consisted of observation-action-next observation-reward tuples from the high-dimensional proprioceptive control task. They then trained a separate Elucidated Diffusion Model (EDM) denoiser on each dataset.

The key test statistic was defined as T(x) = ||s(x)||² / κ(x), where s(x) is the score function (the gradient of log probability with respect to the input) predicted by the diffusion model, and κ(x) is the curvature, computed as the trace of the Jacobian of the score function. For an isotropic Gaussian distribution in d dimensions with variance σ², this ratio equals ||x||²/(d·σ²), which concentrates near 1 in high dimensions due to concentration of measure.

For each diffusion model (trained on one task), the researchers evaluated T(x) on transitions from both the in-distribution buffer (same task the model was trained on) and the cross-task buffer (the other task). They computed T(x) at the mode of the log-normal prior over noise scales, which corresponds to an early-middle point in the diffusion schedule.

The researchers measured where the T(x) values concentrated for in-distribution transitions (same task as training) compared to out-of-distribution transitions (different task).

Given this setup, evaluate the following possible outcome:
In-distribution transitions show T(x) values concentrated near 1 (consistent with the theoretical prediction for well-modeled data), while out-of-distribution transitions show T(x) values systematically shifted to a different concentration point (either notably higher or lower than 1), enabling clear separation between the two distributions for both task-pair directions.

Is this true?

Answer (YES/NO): YES